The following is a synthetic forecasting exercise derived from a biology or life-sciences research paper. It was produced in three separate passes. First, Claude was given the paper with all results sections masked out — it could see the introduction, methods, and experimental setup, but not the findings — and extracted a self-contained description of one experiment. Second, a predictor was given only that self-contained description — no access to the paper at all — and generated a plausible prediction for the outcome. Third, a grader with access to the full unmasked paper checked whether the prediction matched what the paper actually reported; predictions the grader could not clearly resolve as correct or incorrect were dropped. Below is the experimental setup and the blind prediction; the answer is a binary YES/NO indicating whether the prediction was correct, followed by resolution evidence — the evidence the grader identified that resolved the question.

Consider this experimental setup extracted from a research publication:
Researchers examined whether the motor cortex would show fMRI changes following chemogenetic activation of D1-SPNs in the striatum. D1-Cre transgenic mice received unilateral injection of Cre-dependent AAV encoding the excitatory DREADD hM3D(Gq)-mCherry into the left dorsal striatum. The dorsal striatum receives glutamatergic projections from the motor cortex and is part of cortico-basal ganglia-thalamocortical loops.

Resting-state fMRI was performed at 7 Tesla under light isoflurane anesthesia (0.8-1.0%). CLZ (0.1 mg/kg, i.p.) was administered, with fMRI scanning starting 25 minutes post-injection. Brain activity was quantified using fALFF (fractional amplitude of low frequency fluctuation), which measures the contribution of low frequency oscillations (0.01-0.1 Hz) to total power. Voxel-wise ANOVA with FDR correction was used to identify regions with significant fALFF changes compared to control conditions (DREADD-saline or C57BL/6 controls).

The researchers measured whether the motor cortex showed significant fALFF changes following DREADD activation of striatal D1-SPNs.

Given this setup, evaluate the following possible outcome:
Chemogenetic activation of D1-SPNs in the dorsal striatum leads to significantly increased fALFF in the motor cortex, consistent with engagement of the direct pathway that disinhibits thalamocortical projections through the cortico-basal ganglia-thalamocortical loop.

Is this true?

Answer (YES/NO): YES